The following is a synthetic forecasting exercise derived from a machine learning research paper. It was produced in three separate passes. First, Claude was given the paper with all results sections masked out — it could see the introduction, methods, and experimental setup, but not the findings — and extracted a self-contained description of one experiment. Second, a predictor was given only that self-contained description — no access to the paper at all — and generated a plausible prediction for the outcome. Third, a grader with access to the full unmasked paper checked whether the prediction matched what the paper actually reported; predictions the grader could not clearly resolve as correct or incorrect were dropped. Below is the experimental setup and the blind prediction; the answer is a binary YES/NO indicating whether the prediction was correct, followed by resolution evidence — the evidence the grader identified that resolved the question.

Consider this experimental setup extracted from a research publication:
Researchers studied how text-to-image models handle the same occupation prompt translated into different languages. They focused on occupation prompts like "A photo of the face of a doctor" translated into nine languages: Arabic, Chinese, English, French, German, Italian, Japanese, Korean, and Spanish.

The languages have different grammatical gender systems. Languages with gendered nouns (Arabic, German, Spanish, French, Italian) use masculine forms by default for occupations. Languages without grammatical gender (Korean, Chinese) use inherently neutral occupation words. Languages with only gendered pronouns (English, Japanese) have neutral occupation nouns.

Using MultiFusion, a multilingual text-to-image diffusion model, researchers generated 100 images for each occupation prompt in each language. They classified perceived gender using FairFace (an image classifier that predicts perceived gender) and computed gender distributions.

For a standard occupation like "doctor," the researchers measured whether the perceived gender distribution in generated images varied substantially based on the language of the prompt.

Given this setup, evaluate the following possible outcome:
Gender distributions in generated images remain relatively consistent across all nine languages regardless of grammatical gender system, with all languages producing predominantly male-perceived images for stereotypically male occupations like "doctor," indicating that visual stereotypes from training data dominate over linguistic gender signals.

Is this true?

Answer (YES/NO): NO